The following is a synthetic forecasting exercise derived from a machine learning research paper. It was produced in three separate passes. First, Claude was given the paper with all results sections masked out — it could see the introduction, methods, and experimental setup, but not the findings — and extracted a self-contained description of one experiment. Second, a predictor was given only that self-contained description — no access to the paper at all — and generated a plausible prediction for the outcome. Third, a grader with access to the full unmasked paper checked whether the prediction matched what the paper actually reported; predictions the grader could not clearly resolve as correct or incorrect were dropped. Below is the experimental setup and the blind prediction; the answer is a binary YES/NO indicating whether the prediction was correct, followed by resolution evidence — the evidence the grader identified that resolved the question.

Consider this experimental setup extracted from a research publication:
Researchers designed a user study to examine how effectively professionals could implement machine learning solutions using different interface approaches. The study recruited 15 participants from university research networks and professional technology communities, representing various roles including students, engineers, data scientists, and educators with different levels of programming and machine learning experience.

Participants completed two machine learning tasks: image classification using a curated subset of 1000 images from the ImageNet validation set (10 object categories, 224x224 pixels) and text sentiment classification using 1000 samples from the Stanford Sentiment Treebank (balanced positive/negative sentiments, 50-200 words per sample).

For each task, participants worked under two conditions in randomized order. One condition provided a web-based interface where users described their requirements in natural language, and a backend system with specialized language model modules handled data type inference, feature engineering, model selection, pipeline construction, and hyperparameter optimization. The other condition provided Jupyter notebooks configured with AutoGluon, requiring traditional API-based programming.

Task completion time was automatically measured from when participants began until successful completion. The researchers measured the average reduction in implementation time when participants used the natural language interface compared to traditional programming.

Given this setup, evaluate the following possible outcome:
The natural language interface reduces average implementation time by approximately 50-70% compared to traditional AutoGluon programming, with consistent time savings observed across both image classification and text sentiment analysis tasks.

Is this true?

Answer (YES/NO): YES